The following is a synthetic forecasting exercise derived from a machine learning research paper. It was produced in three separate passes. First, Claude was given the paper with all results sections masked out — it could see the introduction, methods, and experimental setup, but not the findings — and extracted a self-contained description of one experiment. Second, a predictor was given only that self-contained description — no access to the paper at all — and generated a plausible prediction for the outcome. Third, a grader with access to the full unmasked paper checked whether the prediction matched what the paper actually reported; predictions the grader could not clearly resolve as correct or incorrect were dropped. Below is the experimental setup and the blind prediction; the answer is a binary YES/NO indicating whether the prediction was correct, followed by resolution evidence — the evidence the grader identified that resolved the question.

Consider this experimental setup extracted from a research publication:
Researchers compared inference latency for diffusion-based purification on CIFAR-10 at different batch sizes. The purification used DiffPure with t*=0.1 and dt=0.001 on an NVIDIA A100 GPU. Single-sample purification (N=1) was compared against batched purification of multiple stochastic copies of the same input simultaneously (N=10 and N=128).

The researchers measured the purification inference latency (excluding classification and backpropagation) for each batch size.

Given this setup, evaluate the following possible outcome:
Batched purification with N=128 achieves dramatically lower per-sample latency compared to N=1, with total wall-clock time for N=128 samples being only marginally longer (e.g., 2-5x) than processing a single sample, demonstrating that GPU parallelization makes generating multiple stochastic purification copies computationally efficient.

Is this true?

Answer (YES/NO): NO